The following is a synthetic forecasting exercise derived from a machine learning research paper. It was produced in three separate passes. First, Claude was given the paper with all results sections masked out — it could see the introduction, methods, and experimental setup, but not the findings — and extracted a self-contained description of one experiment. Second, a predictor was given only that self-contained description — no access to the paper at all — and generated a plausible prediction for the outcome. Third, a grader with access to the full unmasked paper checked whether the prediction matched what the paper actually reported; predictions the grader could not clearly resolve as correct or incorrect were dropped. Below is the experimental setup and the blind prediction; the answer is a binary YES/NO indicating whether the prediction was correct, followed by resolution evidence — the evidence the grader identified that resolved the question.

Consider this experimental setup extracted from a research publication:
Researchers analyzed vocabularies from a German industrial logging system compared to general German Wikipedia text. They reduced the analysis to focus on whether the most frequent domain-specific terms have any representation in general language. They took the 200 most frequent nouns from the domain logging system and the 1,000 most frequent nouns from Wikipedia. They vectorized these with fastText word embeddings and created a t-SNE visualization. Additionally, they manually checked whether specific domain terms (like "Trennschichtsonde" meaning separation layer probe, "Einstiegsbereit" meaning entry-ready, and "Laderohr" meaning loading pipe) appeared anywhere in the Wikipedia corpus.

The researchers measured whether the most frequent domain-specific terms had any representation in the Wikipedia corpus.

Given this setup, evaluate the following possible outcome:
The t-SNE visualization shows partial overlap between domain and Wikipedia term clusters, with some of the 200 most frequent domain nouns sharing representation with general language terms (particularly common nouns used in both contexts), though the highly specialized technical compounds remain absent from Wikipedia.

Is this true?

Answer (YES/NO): YES